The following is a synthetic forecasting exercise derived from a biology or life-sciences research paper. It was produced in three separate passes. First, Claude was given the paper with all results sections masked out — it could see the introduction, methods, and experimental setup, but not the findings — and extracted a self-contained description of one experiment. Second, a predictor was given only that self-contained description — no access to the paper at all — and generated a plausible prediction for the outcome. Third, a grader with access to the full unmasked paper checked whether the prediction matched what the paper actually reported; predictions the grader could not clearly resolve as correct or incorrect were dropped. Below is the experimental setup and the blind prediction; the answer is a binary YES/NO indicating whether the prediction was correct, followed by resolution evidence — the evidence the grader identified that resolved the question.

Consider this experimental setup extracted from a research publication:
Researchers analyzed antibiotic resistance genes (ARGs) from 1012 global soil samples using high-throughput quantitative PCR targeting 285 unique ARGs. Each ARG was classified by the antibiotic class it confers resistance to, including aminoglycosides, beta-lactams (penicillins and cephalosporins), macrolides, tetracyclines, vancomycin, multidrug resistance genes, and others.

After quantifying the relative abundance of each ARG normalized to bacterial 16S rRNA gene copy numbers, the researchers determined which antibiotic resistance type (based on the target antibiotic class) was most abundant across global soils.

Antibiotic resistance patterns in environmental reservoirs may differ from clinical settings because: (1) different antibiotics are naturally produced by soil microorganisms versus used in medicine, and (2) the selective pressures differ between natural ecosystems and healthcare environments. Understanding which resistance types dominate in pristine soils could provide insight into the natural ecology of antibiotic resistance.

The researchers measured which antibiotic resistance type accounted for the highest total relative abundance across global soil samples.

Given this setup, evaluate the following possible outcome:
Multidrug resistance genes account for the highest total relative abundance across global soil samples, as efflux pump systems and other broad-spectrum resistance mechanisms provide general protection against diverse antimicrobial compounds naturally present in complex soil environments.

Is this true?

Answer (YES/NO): YES